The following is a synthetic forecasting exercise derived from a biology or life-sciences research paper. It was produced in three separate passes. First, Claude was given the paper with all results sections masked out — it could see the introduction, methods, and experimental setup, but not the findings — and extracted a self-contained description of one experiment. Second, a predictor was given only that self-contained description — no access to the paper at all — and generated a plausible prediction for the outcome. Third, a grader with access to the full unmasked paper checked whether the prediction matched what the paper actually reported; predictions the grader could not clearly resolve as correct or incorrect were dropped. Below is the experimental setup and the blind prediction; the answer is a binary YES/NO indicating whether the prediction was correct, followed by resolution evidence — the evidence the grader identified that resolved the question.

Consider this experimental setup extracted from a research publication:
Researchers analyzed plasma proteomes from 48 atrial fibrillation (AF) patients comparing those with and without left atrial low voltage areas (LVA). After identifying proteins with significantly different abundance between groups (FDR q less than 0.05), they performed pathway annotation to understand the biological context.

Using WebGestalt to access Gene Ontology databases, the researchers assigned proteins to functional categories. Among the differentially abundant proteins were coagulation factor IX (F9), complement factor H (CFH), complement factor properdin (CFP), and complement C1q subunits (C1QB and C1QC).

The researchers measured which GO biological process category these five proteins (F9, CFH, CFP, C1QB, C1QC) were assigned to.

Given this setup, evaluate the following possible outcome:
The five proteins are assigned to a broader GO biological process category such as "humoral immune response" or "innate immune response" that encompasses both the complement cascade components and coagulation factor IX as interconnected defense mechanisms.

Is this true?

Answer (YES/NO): NO